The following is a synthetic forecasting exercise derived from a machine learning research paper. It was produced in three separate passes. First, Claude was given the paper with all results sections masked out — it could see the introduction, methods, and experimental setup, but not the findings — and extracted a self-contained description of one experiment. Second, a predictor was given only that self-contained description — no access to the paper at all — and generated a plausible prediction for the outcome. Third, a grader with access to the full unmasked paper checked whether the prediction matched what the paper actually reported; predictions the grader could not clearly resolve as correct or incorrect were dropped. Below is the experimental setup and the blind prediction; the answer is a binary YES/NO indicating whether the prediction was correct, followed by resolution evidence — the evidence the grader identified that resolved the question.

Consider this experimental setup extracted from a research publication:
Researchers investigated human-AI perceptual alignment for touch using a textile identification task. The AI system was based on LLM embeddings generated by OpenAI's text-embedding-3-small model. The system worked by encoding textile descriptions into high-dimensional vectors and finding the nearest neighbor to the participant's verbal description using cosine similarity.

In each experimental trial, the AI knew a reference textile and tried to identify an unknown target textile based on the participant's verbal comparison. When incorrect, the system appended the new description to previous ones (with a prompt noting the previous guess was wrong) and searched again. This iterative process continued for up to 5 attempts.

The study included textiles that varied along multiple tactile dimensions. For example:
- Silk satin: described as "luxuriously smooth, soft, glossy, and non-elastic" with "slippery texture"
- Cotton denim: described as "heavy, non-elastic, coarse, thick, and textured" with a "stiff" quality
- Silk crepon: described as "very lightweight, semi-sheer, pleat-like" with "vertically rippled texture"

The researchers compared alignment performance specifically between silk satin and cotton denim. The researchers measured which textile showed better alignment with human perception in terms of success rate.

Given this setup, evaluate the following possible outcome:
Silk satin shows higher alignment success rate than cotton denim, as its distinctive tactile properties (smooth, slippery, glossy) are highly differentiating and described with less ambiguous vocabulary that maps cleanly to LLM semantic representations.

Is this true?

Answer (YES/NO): YES